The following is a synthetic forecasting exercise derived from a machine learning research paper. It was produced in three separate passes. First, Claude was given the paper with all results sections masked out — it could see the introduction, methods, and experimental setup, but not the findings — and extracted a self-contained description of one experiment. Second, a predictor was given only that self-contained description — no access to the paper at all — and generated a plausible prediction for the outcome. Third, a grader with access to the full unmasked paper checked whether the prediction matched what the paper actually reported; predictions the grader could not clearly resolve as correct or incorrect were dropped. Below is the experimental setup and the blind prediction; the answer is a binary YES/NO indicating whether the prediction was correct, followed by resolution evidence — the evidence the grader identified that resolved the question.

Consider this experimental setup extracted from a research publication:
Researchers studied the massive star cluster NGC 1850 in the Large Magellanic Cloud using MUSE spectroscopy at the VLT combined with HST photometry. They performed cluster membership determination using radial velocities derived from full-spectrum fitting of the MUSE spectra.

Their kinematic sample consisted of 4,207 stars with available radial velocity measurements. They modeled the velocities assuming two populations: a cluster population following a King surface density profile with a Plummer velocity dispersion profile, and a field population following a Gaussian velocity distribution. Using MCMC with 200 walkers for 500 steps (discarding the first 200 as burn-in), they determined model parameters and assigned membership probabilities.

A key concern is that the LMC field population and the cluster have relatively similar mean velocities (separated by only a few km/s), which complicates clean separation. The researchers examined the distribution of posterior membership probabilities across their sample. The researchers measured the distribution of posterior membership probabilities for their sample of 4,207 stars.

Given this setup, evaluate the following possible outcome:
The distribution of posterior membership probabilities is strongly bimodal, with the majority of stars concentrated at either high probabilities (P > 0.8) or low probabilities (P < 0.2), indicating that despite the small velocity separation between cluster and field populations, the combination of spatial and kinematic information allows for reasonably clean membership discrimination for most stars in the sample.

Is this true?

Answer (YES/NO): NO